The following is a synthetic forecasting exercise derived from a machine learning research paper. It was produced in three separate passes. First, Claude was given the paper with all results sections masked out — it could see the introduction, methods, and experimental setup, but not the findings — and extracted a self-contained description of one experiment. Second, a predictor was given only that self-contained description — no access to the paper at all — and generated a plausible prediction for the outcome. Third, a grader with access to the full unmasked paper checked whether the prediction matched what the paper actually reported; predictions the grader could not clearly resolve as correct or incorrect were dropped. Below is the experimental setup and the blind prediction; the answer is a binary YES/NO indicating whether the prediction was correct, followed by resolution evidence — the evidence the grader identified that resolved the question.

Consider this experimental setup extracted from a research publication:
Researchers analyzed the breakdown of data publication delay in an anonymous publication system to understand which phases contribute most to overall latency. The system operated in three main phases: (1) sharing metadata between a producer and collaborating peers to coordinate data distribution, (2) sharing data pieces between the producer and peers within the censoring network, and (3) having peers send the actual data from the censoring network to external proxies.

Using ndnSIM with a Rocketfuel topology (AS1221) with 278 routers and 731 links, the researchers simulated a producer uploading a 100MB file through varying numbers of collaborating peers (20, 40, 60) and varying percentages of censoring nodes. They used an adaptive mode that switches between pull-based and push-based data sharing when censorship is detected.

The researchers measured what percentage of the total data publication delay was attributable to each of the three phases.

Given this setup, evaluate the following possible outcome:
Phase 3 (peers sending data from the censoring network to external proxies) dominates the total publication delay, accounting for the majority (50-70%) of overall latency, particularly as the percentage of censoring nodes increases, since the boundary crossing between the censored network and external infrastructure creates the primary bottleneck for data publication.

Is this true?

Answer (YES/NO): NO